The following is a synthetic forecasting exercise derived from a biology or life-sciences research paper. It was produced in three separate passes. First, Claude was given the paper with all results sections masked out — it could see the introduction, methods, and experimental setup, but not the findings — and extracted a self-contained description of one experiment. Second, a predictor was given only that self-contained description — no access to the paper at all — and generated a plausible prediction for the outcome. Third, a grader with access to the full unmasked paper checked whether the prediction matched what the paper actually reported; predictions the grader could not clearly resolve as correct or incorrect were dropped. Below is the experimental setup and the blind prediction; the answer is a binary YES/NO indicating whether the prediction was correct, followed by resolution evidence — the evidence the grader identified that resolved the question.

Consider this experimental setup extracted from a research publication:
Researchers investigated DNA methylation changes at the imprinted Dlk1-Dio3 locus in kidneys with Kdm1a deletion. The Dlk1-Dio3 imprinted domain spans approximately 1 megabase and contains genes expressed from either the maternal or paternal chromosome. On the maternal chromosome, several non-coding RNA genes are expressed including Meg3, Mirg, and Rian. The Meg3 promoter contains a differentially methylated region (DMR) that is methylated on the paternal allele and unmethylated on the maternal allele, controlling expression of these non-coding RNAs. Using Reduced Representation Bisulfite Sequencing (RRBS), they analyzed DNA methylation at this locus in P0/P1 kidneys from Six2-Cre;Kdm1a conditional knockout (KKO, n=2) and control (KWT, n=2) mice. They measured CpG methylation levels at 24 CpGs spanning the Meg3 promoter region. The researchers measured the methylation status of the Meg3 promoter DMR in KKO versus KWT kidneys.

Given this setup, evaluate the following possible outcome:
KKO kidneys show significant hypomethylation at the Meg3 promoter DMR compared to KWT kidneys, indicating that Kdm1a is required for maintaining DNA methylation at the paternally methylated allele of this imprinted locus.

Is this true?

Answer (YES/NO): YES